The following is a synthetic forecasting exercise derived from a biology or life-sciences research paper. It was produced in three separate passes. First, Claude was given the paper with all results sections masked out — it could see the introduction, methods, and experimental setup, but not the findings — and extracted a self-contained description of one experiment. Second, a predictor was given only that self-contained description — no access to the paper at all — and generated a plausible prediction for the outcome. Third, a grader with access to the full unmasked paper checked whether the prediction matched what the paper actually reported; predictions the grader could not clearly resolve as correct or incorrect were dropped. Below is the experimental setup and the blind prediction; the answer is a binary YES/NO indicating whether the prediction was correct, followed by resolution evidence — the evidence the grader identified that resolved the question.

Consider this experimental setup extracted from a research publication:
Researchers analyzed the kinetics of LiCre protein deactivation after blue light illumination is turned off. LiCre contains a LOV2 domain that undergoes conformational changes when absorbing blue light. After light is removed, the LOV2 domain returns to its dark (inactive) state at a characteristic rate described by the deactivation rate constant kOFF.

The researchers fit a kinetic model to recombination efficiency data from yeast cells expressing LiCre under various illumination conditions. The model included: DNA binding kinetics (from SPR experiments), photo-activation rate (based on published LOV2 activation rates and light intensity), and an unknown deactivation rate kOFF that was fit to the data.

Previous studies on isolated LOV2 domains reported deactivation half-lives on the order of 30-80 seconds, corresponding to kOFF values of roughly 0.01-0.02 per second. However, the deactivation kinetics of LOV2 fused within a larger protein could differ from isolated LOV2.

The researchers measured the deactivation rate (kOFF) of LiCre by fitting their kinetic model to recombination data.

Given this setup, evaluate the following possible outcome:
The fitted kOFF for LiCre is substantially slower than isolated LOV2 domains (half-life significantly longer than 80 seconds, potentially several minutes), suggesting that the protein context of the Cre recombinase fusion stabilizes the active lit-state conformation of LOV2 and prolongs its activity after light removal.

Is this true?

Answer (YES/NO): NO